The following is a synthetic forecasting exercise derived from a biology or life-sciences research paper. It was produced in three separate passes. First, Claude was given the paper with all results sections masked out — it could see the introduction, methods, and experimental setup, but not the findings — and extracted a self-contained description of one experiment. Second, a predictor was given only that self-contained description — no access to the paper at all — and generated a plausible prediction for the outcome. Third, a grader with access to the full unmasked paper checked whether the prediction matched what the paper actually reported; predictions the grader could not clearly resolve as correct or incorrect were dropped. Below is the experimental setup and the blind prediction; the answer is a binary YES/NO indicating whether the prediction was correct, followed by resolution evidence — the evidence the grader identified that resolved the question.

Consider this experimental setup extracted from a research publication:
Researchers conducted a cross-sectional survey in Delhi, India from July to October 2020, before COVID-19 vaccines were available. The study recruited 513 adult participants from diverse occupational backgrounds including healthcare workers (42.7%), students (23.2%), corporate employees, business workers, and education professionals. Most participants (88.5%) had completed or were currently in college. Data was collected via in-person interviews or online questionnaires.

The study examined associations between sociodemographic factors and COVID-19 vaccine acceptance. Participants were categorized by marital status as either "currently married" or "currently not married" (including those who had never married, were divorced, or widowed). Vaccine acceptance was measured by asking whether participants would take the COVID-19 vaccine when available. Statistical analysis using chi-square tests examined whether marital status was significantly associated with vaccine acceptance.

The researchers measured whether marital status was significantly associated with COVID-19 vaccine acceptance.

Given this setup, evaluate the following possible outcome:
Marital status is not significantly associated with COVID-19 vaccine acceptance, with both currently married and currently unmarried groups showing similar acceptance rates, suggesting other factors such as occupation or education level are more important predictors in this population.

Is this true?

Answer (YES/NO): NO